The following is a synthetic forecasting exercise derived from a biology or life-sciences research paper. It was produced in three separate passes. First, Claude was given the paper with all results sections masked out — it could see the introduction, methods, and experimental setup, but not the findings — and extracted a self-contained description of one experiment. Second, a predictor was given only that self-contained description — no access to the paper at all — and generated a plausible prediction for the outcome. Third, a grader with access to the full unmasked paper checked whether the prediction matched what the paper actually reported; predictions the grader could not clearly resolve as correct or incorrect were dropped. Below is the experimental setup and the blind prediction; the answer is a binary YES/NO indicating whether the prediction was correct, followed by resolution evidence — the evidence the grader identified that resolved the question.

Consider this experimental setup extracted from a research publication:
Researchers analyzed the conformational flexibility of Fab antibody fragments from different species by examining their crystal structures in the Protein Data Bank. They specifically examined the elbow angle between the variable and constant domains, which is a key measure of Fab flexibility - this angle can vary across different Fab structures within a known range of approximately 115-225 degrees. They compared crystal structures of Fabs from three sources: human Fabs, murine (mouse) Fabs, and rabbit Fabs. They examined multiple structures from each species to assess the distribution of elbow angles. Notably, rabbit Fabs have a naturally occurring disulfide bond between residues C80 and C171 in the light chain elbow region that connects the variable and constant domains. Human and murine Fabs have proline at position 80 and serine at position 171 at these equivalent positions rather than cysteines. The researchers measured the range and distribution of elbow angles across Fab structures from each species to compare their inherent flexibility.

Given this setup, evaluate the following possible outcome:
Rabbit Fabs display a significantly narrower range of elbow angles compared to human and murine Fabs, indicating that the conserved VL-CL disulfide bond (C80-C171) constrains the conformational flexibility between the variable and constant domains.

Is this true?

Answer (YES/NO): YES